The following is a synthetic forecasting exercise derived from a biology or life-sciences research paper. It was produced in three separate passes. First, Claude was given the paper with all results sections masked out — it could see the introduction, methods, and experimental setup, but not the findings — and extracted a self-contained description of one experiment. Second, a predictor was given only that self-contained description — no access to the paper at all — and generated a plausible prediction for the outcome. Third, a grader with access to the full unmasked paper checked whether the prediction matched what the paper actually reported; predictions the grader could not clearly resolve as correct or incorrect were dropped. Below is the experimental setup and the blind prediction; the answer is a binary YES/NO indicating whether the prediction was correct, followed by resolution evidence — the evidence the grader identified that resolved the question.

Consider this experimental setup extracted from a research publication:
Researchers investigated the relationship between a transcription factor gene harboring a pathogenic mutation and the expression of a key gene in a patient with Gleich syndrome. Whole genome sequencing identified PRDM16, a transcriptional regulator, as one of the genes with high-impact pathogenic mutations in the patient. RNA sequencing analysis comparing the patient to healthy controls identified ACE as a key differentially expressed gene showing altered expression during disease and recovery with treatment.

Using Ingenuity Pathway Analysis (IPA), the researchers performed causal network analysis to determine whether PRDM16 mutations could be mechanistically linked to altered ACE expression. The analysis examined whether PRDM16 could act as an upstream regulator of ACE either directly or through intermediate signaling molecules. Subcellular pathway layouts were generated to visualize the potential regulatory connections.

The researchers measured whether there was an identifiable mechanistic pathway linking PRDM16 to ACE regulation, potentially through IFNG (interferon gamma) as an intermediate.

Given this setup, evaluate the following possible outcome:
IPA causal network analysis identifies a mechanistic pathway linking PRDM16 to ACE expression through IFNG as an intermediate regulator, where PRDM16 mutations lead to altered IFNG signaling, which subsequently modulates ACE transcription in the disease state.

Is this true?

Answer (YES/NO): NO